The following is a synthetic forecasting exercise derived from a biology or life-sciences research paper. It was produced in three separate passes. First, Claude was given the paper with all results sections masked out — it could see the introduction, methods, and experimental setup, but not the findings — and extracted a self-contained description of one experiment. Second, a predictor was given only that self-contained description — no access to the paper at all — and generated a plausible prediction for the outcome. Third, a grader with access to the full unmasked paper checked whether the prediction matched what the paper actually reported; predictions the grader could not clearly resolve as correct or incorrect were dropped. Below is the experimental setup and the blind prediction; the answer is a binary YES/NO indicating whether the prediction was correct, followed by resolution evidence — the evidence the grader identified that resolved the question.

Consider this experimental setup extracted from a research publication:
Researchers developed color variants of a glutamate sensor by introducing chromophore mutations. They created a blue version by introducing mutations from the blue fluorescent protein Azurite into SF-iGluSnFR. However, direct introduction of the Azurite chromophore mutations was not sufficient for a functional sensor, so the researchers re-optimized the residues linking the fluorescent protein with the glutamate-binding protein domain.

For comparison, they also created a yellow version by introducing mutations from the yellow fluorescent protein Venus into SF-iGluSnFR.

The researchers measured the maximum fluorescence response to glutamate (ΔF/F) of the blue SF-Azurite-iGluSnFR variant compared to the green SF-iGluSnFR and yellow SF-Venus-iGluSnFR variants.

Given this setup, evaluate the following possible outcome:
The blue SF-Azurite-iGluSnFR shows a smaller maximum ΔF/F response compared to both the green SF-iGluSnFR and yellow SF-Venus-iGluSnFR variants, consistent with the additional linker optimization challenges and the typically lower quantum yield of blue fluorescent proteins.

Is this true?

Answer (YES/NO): YES